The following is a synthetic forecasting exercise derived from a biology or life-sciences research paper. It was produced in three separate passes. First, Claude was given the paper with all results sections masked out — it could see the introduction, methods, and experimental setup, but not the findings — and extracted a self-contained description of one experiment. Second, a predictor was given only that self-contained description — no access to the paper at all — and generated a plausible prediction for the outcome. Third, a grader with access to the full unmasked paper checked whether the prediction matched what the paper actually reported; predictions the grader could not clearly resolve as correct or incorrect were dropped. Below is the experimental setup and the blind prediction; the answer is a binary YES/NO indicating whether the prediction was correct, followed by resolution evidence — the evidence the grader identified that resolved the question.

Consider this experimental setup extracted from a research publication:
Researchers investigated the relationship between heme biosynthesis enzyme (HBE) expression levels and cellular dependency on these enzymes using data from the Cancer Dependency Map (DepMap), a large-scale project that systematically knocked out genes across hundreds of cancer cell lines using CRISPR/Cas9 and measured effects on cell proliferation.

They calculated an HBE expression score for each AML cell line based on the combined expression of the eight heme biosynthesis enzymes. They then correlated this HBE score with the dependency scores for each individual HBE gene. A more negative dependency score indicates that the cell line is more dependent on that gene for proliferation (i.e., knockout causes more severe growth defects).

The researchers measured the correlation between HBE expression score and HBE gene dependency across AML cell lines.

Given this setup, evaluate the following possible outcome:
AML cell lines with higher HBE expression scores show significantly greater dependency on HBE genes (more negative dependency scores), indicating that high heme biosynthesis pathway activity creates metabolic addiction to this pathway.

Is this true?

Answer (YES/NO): NO